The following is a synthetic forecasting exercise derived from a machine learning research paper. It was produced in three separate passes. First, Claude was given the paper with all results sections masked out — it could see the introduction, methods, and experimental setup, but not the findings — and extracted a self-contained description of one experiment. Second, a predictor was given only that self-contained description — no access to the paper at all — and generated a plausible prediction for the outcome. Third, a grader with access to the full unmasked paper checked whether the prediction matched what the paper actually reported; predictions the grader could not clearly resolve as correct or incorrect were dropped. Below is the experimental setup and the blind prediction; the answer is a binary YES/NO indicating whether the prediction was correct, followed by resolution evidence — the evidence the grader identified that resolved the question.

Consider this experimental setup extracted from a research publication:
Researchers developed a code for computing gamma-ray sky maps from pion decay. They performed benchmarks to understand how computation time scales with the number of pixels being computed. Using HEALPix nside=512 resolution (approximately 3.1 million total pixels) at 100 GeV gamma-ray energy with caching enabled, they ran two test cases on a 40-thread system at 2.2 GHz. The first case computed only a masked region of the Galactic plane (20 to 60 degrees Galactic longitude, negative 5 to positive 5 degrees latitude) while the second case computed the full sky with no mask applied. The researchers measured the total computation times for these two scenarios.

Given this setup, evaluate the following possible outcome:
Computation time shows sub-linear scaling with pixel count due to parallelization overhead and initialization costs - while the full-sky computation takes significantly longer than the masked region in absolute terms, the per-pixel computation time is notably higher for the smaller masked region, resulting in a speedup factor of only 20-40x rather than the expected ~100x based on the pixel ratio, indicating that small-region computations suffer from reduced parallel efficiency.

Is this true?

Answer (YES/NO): NO